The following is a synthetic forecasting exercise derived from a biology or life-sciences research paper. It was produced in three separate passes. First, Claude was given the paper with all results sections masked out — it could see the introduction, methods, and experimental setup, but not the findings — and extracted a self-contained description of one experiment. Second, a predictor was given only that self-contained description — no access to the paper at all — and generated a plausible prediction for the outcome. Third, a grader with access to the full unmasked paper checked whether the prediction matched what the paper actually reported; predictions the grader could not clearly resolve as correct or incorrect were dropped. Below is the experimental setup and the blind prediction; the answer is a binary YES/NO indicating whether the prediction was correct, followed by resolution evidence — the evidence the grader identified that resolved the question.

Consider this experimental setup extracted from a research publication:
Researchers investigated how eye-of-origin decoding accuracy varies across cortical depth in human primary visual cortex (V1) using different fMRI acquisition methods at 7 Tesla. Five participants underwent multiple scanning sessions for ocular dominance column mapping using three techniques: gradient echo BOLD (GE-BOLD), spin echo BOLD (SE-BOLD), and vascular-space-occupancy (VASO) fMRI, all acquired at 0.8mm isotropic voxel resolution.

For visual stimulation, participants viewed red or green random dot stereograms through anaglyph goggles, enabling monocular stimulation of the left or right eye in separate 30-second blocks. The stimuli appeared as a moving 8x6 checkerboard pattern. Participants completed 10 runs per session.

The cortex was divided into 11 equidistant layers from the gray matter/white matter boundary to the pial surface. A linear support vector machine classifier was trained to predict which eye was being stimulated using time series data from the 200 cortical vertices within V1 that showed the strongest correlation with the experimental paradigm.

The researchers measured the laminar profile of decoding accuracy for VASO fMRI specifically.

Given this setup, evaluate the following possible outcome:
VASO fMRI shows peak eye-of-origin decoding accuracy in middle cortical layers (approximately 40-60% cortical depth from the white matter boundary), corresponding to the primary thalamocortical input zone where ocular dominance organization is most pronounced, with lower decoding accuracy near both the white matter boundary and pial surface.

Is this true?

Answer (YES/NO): NO